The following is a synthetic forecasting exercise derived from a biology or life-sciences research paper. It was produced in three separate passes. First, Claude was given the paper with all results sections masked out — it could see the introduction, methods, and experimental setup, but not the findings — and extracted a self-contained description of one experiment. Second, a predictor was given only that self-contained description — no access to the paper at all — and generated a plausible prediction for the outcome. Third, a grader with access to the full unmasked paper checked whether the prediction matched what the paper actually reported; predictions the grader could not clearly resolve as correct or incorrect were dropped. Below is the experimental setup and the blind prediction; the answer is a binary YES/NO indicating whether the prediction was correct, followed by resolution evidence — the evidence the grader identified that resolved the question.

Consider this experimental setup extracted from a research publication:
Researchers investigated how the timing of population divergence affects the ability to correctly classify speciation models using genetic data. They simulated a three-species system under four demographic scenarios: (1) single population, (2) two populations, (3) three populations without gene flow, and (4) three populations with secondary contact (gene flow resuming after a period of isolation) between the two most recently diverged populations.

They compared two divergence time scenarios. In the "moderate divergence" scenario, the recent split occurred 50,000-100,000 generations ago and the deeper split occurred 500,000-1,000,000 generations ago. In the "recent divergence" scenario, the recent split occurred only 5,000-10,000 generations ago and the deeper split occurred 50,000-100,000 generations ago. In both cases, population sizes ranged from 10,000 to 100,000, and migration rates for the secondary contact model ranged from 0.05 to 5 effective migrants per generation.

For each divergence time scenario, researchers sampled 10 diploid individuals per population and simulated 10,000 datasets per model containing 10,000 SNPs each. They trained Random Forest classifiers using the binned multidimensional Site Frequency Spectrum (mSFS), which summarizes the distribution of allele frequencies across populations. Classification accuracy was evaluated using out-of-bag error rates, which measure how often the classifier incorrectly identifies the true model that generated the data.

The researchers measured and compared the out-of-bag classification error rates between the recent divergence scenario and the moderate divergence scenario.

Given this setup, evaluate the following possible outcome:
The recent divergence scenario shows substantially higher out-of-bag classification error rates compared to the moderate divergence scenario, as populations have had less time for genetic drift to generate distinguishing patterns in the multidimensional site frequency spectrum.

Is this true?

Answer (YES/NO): YES